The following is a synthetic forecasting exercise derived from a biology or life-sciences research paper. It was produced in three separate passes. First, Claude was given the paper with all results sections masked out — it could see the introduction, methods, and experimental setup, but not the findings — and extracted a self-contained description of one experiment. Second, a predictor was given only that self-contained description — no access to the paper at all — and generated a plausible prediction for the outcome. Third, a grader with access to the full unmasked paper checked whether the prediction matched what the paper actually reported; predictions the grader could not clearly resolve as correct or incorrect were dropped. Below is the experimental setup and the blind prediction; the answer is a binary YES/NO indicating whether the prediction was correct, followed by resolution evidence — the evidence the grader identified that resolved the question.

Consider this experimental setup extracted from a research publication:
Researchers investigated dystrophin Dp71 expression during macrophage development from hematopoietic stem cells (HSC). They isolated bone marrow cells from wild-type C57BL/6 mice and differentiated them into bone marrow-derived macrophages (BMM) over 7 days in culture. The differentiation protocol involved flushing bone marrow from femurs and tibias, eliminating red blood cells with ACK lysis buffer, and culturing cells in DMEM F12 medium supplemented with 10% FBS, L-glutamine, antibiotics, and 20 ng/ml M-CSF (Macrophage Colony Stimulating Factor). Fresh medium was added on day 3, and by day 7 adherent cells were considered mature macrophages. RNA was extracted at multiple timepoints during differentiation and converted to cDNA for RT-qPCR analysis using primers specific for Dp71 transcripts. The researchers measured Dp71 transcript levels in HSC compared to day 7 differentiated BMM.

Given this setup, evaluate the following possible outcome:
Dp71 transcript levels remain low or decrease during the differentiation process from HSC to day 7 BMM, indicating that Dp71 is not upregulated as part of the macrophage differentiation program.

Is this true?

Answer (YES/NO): YES